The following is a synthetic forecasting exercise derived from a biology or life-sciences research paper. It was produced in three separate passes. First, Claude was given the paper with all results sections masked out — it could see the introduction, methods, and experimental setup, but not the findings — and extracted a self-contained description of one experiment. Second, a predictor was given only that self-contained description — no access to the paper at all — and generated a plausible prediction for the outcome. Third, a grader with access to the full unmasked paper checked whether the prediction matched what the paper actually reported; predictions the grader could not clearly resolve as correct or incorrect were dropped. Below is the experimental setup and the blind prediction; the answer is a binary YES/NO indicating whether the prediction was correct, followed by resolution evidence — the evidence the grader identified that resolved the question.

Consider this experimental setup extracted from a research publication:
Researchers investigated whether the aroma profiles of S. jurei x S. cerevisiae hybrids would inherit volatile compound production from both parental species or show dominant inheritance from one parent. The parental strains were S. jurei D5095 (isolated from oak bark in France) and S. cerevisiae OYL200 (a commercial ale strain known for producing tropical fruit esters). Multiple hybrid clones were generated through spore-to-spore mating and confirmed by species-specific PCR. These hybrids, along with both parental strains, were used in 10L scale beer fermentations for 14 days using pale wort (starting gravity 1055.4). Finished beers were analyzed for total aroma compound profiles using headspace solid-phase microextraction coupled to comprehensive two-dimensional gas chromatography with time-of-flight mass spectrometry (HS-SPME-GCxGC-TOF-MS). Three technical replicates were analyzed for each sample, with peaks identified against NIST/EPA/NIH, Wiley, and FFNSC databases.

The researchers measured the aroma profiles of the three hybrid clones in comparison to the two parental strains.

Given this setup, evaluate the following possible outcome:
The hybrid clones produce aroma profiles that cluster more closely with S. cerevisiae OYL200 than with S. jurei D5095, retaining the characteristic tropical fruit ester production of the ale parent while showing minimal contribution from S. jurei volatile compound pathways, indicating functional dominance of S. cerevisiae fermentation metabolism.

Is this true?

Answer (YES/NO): NO